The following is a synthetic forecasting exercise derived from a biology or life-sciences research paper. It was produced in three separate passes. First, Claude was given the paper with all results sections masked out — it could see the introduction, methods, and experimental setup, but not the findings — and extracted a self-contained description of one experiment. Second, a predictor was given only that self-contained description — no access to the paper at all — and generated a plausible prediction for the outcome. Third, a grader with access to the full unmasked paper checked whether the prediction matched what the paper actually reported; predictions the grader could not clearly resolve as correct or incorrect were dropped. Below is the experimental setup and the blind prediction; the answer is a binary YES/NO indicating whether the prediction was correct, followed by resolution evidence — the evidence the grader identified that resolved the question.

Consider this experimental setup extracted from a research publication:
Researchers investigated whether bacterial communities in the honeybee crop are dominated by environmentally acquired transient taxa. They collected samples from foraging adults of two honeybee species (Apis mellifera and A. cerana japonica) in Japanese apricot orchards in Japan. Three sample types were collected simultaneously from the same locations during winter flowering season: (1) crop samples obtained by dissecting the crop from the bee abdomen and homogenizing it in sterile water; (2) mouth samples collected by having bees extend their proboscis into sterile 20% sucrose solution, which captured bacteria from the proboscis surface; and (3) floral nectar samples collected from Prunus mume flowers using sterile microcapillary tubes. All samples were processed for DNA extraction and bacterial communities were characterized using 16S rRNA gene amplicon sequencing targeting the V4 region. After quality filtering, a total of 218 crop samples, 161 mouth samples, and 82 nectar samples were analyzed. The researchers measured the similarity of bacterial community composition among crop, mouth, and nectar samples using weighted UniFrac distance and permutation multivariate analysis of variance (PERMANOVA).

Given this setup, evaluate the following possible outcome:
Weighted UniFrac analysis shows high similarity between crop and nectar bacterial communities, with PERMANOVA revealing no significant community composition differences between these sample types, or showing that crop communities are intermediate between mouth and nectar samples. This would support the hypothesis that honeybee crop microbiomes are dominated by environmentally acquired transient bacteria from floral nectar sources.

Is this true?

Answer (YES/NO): NO